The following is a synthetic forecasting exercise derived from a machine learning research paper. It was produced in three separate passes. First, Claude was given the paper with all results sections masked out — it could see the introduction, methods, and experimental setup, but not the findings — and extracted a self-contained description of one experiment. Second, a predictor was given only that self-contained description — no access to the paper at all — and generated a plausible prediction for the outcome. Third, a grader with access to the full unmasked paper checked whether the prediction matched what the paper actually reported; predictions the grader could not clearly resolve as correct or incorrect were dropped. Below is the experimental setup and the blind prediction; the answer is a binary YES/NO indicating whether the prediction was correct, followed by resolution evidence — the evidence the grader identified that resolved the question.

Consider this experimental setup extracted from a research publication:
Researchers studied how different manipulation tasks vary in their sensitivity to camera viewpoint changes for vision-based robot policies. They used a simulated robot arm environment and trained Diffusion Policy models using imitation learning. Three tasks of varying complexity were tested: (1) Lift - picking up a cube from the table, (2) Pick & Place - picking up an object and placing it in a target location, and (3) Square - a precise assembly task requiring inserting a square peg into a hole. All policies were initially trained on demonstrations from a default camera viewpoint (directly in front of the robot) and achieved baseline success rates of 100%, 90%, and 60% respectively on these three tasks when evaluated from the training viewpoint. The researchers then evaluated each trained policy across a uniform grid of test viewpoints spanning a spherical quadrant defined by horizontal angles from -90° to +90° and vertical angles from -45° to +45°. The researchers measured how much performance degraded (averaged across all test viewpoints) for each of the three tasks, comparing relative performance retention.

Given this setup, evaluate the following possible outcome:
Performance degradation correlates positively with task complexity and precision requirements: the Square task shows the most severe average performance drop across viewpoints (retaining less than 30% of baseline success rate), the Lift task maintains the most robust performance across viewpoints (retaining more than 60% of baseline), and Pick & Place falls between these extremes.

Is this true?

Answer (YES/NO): NO